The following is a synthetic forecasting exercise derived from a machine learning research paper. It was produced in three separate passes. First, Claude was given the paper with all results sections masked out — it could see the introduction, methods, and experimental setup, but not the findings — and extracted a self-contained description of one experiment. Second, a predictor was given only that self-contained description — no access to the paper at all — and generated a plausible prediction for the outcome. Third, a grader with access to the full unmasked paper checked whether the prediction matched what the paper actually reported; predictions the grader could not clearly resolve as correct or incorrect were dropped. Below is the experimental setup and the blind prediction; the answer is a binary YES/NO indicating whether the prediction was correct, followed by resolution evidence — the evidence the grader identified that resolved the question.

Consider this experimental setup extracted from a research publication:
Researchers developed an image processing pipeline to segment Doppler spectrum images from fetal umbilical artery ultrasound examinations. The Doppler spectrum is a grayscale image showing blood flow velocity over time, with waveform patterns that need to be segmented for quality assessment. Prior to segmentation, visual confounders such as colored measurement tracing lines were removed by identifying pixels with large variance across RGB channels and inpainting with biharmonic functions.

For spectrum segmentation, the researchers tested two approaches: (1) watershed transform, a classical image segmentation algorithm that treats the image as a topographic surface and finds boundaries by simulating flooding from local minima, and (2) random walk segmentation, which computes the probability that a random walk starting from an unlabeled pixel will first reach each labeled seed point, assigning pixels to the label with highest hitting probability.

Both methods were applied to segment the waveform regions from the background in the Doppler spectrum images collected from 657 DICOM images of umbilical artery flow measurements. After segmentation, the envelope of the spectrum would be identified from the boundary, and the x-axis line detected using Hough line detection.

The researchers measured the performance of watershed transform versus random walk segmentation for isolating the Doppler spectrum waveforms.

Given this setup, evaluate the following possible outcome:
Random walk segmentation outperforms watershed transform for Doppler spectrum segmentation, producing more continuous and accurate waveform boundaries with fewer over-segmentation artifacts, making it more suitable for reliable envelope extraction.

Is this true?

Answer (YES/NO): NO